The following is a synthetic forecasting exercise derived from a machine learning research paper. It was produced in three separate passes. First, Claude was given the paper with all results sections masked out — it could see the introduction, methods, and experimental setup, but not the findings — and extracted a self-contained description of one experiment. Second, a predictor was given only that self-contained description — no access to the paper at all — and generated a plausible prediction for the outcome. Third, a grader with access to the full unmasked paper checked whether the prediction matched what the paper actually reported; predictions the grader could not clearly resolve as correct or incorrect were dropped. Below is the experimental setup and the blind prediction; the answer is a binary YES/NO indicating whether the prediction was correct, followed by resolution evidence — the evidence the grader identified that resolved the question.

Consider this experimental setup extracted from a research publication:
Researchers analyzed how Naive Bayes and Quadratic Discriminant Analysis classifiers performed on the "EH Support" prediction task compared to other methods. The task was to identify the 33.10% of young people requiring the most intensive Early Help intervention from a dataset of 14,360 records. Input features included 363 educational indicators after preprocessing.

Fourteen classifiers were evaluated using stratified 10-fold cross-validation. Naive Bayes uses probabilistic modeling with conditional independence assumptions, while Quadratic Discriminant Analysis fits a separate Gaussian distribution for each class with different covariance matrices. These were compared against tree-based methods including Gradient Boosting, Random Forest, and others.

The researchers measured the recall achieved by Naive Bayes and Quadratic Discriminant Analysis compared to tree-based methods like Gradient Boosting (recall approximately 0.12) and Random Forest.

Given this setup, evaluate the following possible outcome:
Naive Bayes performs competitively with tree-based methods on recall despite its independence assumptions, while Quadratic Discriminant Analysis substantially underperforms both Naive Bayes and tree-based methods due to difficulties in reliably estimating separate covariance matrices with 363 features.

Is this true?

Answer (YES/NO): NO